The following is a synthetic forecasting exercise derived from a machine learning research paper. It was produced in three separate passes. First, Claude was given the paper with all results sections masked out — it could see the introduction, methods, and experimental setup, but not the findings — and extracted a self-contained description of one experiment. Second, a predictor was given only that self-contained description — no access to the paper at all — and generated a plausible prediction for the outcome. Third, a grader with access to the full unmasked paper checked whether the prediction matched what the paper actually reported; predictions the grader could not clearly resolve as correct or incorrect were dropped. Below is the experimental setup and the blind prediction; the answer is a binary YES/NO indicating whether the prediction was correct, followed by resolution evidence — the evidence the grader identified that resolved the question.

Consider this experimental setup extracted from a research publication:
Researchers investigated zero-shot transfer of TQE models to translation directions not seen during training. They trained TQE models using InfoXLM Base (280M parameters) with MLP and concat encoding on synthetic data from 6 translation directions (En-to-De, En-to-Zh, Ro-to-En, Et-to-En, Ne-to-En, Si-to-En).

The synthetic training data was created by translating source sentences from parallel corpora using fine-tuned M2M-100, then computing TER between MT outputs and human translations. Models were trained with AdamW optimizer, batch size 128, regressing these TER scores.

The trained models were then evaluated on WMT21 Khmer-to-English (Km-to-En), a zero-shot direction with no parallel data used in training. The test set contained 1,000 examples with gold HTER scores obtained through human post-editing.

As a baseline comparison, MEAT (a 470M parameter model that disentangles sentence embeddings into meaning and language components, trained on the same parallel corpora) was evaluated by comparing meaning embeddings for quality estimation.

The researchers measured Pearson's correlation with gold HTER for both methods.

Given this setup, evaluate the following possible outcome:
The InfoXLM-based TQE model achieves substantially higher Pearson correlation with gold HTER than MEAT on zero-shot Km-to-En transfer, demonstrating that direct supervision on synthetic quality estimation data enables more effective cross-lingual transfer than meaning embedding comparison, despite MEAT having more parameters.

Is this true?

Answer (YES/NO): NO